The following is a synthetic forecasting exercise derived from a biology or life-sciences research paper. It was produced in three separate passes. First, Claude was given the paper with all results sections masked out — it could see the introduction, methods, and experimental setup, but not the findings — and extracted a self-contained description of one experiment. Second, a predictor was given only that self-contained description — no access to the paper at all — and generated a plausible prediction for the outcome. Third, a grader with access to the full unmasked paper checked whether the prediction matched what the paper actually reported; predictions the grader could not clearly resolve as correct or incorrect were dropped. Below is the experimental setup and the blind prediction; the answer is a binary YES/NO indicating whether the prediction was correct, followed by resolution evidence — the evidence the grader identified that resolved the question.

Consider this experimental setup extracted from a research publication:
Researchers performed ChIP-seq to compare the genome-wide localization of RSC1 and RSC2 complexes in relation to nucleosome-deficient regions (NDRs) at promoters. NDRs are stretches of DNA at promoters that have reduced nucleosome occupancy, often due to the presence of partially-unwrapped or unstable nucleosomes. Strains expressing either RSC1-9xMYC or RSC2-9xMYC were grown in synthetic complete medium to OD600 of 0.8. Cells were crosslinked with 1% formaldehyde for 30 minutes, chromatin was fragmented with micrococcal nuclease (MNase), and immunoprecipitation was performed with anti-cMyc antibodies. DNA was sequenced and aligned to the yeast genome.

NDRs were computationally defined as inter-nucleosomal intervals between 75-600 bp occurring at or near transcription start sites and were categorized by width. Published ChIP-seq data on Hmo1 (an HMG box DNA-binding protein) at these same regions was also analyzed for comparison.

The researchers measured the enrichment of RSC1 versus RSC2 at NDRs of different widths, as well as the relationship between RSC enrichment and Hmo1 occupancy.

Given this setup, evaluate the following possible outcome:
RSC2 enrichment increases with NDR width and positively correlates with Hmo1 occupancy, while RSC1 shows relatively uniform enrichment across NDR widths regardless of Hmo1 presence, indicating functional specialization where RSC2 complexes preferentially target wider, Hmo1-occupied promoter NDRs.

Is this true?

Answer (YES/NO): NO